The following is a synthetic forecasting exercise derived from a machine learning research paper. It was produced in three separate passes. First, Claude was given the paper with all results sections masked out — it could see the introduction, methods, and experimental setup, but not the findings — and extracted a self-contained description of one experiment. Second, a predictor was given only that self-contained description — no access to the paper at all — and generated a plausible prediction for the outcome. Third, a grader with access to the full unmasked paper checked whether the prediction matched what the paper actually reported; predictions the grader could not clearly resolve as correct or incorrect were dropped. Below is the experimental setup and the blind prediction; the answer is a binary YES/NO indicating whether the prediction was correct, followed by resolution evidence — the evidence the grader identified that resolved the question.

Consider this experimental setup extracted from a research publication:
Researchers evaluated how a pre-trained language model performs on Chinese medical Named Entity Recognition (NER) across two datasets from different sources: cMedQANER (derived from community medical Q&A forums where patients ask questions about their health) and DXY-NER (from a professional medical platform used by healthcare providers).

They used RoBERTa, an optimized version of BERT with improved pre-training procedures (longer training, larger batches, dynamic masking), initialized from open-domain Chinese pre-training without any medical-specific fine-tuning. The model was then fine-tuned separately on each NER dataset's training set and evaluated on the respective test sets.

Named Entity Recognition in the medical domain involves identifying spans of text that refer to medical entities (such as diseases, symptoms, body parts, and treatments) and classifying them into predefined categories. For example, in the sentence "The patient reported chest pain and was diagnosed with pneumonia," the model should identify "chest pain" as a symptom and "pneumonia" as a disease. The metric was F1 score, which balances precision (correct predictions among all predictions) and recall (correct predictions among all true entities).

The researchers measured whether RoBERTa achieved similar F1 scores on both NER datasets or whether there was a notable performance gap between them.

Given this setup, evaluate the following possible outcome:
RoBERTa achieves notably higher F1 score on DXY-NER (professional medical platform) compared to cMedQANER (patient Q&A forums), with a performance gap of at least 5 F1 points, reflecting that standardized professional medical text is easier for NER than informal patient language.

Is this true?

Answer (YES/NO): NO